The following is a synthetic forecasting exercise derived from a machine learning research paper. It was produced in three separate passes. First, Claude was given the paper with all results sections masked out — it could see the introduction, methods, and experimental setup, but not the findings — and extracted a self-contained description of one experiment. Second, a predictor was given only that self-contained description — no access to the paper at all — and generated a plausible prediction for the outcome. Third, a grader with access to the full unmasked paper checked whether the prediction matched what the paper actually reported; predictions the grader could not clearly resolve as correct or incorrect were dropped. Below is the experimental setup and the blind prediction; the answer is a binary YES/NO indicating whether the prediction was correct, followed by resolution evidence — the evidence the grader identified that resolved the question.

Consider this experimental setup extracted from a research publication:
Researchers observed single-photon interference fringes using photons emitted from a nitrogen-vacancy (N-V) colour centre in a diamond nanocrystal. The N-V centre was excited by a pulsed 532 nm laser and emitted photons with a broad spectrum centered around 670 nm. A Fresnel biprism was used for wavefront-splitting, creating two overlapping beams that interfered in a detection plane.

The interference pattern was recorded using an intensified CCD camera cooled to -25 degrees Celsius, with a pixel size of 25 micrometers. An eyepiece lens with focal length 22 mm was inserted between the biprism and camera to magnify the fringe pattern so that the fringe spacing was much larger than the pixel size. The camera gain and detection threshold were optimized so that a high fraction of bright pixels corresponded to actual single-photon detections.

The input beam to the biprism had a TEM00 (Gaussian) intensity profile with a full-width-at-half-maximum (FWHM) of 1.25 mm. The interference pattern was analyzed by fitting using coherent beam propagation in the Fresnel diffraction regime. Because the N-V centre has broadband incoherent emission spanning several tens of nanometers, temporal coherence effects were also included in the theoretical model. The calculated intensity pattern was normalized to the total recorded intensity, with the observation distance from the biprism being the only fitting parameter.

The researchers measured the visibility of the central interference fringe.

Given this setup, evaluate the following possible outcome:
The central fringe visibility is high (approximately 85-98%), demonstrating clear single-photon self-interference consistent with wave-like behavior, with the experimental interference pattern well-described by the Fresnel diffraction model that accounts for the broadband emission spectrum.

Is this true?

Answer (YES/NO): YES